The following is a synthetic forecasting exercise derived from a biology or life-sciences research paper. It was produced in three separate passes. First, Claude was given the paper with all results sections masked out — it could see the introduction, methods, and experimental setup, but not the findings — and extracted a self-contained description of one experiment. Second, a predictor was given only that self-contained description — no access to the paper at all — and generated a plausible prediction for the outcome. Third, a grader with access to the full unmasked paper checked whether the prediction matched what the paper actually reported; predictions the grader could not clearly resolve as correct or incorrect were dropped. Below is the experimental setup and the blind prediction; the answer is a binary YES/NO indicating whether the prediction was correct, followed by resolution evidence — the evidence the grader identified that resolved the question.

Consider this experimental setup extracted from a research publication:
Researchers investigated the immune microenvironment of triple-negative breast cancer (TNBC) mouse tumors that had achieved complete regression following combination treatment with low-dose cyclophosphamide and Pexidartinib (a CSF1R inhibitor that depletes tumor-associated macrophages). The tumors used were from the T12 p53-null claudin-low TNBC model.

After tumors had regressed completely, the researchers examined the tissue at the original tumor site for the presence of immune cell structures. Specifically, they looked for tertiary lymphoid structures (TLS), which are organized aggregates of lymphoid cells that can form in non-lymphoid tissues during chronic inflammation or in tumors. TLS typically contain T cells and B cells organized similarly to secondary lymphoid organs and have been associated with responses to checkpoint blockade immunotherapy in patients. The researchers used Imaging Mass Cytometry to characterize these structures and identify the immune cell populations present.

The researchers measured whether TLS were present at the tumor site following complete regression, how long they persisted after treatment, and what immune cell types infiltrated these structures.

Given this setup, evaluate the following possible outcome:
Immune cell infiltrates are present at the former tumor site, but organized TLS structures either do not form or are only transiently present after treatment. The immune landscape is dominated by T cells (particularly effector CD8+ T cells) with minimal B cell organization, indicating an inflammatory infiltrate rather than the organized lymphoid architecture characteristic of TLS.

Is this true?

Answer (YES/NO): NO